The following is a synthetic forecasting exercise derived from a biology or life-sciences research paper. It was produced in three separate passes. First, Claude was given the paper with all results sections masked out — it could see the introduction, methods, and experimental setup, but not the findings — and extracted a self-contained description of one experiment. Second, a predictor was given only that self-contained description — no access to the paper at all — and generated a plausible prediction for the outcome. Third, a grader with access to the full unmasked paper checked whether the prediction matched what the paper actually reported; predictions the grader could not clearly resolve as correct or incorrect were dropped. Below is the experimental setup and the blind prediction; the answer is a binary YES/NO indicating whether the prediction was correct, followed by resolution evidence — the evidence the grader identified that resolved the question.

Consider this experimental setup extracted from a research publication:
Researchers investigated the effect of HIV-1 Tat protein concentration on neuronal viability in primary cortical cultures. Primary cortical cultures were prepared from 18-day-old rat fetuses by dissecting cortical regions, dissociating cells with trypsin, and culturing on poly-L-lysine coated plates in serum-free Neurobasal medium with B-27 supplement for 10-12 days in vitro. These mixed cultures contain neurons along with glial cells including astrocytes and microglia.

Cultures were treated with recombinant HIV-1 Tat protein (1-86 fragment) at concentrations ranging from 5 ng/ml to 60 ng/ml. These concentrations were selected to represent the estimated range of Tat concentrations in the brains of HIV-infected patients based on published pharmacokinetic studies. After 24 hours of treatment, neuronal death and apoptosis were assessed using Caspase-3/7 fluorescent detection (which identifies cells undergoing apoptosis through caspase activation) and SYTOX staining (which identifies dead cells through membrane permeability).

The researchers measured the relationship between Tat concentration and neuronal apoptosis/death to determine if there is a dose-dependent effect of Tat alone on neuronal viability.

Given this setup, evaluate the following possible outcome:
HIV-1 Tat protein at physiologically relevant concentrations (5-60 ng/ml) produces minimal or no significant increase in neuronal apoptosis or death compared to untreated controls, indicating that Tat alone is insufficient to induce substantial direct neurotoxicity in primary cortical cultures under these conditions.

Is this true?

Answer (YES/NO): YES